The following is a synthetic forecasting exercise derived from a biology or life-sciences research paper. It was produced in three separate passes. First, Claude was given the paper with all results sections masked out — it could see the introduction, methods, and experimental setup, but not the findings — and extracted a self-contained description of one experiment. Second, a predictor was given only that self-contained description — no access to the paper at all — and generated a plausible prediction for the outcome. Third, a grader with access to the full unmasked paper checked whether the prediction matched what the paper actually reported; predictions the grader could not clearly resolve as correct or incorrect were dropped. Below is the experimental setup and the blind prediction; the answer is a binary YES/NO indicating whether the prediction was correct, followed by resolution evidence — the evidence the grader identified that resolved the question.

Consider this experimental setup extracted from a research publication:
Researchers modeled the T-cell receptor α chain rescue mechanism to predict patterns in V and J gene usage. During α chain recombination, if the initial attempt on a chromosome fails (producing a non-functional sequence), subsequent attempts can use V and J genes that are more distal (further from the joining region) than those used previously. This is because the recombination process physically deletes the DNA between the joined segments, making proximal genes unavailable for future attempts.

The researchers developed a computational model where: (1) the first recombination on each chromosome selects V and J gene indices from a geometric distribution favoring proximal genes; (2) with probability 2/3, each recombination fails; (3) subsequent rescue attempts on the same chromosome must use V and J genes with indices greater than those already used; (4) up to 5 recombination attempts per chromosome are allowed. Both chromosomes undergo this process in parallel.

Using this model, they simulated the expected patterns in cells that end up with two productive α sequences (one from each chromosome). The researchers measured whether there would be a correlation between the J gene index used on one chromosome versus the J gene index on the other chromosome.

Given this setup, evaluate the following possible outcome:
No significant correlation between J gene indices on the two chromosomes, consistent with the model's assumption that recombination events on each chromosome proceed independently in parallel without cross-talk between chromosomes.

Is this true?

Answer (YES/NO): NO